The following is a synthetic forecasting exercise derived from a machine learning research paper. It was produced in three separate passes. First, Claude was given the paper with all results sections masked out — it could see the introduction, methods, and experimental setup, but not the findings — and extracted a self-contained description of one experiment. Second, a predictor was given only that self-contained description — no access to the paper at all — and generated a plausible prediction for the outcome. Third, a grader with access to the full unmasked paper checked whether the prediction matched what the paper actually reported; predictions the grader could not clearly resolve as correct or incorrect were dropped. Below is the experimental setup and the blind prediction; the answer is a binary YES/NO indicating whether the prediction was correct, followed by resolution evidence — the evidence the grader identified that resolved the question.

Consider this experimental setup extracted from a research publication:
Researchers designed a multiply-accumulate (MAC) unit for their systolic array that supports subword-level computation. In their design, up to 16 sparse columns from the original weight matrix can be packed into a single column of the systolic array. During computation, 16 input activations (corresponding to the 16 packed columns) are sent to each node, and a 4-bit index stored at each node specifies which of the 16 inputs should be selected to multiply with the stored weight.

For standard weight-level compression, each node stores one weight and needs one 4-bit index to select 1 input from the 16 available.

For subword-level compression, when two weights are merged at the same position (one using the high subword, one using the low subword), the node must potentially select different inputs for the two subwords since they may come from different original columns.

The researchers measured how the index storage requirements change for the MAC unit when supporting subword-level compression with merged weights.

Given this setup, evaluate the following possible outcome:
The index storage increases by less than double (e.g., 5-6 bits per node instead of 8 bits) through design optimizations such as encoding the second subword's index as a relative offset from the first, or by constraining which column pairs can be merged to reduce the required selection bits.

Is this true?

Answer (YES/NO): NO